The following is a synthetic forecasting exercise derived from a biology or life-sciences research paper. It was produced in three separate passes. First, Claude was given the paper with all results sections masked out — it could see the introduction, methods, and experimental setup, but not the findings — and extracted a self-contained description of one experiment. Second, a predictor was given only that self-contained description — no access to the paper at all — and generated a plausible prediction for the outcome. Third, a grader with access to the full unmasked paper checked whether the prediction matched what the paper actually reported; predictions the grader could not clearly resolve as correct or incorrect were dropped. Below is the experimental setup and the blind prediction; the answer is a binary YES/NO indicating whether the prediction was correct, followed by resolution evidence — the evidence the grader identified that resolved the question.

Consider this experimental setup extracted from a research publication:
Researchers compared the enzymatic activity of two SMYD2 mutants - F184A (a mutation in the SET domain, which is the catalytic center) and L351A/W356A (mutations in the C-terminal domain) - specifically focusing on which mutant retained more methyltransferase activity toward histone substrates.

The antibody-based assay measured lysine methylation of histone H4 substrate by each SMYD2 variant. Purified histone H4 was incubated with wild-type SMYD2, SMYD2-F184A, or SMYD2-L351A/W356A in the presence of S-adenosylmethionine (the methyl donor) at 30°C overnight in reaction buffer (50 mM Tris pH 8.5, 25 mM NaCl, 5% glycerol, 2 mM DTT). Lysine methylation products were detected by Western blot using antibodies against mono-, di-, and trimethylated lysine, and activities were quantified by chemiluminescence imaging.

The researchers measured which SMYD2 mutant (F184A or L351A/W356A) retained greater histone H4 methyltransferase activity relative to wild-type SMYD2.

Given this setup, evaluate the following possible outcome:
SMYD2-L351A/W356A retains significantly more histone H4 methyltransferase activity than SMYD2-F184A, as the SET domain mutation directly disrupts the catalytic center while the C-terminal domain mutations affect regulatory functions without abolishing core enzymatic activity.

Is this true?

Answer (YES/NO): YES